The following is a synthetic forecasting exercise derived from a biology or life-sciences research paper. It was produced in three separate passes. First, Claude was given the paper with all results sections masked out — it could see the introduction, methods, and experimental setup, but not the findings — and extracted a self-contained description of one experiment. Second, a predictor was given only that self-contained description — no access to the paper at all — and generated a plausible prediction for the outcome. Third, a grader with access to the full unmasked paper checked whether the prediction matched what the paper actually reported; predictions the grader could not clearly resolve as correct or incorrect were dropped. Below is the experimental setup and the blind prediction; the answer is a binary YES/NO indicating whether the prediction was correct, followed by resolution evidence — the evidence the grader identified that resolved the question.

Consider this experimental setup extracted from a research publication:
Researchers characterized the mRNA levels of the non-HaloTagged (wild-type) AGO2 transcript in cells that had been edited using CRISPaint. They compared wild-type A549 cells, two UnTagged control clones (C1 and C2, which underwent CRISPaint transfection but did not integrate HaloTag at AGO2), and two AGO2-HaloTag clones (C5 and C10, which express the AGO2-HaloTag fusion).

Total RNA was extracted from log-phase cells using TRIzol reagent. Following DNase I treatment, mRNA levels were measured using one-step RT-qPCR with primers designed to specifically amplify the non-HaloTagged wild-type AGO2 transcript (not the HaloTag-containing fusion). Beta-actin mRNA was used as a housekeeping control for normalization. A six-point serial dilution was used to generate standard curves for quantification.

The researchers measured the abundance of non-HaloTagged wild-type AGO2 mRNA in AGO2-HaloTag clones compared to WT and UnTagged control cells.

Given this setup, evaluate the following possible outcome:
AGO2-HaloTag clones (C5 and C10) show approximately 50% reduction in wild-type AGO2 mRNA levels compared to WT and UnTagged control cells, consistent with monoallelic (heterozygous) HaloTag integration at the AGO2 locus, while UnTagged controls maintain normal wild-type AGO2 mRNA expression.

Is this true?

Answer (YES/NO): NO